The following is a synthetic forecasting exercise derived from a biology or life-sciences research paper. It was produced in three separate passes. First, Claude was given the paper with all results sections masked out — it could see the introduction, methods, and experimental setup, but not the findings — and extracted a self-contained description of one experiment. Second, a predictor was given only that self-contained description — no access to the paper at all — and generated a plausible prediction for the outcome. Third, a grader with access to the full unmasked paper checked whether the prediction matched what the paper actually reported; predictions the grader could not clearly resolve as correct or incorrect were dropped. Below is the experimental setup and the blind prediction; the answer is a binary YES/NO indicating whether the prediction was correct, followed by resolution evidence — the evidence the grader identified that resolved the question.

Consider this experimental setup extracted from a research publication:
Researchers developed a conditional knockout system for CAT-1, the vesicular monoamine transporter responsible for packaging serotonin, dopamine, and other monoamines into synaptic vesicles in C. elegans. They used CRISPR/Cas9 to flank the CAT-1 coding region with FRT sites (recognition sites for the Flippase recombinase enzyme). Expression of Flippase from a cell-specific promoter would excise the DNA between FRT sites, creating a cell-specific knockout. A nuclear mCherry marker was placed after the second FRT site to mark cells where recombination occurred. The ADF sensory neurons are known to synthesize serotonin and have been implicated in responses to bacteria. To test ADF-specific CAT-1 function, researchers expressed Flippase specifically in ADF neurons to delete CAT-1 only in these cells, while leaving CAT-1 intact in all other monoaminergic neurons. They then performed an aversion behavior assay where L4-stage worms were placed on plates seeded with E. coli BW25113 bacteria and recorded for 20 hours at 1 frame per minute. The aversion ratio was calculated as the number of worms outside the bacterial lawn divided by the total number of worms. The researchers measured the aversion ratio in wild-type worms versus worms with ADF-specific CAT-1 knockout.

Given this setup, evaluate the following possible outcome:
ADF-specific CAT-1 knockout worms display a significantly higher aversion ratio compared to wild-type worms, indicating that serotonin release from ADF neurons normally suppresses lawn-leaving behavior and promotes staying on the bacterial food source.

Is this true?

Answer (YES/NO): YES